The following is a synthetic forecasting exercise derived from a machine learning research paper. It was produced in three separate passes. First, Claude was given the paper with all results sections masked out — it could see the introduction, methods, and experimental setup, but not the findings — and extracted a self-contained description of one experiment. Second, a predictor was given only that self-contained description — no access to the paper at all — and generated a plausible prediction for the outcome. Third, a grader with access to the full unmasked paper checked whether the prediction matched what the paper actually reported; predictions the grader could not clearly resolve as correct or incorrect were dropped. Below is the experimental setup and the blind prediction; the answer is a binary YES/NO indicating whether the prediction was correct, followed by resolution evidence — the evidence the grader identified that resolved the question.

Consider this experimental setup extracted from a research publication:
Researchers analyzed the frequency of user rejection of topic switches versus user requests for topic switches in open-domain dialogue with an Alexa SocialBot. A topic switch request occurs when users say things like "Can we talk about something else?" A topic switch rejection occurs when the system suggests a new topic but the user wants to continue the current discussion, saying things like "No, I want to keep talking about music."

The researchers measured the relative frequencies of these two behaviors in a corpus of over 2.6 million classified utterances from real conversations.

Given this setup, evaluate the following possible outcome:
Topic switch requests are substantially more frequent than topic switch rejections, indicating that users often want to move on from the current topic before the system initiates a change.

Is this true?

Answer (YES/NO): YES